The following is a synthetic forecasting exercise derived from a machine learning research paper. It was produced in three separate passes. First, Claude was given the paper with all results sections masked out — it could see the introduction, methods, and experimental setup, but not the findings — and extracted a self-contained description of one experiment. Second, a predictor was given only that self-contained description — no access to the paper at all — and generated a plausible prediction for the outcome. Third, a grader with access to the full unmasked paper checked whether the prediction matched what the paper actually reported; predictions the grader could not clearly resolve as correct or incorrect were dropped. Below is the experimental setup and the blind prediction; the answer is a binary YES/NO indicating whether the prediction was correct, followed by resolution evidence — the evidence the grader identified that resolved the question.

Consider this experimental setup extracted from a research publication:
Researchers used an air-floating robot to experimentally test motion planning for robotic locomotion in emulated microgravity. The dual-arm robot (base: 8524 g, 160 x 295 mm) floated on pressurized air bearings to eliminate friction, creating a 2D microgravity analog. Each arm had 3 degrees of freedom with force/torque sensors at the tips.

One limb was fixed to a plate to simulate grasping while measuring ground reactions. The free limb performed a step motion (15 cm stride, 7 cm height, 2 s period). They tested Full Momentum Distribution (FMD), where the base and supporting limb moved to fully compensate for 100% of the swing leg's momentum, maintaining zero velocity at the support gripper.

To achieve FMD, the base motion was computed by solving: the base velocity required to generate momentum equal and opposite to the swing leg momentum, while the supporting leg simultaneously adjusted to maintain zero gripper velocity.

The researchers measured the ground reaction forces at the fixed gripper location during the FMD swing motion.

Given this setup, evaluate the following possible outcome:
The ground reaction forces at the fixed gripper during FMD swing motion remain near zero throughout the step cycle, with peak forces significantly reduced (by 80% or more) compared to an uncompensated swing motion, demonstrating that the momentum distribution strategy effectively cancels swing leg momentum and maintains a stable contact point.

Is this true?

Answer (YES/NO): NO